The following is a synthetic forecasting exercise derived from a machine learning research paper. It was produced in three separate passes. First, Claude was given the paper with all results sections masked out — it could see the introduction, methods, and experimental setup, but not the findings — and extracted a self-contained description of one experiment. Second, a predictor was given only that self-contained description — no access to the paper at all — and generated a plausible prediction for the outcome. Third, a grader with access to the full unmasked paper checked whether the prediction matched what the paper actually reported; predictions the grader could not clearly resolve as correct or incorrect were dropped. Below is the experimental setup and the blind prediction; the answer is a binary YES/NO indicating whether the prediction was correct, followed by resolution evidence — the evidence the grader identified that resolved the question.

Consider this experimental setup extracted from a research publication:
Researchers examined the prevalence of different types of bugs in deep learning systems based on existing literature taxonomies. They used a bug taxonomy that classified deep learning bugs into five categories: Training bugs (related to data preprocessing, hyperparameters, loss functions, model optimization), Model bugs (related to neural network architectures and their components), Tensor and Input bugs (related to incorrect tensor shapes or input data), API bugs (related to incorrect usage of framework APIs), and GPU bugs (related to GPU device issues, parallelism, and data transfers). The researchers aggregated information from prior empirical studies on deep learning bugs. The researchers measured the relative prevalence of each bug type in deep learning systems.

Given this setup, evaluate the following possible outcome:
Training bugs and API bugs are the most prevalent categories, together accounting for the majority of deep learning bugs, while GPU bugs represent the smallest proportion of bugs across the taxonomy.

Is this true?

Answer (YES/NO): NO